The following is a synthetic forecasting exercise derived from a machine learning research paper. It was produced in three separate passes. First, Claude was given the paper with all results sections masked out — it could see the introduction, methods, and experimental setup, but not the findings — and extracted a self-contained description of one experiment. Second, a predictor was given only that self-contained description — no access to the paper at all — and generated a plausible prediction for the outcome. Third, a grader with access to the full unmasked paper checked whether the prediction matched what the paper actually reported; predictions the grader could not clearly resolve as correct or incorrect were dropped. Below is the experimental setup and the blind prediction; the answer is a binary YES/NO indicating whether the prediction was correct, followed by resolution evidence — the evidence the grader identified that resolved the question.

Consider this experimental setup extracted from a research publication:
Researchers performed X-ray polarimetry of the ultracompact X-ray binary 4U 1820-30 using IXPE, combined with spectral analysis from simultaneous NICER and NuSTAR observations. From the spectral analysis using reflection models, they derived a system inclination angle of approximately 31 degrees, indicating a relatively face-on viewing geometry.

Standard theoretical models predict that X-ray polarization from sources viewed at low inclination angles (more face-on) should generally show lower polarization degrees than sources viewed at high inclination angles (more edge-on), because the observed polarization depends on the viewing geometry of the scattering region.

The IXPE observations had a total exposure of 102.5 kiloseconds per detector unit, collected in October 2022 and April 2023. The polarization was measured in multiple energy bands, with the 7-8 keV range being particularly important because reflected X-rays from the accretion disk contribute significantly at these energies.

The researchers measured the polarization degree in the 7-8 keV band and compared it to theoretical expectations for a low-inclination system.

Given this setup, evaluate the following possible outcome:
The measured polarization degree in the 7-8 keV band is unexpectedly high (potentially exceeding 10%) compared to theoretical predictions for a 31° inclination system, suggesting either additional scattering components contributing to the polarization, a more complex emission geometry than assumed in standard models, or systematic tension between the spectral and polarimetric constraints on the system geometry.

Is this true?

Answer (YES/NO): YES